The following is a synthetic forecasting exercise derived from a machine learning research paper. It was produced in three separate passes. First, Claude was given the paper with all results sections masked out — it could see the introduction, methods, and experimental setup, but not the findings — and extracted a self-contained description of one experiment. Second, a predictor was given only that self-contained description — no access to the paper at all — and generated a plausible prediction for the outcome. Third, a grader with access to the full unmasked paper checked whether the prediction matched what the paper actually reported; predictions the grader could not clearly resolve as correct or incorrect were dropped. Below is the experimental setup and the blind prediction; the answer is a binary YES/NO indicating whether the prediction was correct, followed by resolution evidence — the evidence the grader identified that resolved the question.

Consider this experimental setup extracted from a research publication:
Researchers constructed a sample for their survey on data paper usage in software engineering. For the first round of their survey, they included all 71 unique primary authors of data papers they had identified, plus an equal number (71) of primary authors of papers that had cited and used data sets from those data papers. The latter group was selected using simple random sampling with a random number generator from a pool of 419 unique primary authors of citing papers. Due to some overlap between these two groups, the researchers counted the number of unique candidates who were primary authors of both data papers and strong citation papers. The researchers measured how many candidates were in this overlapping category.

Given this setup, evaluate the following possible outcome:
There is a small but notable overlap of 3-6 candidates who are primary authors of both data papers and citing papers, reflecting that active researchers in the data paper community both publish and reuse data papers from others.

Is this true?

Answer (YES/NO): NO